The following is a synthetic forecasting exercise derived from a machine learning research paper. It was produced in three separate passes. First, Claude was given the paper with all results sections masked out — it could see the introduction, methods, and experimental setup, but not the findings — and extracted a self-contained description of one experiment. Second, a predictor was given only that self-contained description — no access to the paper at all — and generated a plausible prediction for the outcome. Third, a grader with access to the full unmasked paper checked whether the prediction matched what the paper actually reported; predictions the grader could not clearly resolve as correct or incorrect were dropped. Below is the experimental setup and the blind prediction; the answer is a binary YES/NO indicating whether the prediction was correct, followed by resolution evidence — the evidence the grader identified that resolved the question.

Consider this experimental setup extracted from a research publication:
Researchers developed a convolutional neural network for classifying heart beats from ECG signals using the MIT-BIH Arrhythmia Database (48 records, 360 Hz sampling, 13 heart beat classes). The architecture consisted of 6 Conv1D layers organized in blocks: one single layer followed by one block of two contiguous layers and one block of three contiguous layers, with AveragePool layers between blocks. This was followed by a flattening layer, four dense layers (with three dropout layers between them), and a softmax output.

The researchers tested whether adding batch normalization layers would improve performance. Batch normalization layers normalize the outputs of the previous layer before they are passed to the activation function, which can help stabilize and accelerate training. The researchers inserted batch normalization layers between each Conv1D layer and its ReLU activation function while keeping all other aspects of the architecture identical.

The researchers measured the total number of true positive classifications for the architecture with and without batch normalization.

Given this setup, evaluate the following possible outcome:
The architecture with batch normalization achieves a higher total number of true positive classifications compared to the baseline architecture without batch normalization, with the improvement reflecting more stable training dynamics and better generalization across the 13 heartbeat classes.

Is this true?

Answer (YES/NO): NO